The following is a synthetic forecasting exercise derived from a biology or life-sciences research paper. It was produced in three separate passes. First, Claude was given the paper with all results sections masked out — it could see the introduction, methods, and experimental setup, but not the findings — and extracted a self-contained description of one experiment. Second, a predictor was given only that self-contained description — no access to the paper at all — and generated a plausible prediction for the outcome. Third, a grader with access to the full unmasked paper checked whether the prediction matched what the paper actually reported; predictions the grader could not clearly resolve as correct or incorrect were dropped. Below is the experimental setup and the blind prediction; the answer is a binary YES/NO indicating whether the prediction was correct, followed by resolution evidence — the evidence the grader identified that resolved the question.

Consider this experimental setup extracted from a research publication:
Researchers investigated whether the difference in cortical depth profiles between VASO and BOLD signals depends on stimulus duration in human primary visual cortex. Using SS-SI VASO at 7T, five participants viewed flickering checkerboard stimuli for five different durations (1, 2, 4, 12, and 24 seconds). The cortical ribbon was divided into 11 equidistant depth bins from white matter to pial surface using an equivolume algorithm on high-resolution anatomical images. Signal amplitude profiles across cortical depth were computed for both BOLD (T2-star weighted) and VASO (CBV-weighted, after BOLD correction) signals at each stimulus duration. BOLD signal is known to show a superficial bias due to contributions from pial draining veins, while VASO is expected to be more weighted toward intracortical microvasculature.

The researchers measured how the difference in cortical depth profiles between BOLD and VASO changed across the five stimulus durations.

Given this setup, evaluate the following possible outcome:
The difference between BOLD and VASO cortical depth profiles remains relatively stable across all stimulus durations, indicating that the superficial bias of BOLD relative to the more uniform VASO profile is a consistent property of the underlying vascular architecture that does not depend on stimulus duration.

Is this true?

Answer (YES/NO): NO